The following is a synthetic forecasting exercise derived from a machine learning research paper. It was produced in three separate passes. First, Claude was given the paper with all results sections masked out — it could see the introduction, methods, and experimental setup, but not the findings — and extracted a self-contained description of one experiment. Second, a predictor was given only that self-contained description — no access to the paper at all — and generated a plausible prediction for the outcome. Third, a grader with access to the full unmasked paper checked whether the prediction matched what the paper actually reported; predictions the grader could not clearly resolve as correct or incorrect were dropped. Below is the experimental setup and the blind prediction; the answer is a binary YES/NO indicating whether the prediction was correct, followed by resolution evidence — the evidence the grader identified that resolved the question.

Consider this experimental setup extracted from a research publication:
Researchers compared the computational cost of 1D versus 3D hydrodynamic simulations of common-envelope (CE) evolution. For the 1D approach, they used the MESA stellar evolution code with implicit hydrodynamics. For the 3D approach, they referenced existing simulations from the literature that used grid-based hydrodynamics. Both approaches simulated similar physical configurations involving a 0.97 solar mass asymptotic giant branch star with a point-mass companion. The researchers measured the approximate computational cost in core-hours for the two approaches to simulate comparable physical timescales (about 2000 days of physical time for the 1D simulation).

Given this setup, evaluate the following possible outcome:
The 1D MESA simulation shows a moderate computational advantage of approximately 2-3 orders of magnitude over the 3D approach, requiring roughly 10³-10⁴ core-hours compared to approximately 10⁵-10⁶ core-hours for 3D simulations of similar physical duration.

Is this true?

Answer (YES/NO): NO